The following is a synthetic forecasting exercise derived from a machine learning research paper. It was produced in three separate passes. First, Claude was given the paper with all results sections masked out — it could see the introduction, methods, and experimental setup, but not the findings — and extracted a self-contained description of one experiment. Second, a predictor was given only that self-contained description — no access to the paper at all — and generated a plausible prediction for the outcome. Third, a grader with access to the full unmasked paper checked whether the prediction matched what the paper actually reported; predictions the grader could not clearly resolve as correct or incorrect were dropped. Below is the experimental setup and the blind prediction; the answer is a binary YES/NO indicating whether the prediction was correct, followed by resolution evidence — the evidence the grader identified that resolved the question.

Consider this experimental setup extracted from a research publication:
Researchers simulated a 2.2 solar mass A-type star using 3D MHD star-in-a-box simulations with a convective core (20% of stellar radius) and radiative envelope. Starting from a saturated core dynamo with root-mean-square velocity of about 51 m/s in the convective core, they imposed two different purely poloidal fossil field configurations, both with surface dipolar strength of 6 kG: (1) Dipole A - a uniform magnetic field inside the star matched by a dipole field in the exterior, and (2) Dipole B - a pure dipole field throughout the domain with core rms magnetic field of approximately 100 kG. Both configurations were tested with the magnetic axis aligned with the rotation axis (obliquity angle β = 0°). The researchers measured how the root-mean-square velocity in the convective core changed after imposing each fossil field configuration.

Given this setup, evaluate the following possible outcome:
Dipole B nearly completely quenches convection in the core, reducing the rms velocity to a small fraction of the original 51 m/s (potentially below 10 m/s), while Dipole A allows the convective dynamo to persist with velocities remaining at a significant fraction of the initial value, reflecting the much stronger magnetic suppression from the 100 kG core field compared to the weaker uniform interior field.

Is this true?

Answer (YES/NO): NO